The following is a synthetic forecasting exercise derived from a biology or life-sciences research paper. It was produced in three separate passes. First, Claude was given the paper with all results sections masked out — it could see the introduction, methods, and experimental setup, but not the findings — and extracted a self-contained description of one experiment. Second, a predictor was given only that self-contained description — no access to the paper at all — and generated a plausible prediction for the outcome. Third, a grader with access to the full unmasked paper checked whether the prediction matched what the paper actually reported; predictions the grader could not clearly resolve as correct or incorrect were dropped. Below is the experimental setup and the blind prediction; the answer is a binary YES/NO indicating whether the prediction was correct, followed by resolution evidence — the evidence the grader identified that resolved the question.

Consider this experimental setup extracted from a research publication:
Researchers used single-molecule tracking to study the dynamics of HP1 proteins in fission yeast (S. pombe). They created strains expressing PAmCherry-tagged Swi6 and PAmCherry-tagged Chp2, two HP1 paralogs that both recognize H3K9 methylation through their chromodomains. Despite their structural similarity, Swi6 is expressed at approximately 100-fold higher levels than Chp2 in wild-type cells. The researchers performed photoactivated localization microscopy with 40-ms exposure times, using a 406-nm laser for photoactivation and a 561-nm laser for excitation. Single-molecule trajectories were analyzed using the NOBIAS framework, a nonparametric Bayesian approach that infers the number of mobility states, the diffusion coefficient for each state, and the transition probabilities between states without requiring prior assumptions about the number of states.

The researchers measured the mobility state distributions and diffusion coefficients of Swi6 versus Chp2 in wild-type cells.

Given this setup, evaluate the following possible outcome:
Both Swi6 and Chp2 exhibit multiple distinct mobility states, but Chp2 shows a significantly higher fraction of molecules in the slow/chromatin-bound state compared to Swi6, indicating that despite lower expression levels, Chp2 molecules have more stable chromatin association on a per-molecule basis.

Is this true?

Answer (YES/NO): YES